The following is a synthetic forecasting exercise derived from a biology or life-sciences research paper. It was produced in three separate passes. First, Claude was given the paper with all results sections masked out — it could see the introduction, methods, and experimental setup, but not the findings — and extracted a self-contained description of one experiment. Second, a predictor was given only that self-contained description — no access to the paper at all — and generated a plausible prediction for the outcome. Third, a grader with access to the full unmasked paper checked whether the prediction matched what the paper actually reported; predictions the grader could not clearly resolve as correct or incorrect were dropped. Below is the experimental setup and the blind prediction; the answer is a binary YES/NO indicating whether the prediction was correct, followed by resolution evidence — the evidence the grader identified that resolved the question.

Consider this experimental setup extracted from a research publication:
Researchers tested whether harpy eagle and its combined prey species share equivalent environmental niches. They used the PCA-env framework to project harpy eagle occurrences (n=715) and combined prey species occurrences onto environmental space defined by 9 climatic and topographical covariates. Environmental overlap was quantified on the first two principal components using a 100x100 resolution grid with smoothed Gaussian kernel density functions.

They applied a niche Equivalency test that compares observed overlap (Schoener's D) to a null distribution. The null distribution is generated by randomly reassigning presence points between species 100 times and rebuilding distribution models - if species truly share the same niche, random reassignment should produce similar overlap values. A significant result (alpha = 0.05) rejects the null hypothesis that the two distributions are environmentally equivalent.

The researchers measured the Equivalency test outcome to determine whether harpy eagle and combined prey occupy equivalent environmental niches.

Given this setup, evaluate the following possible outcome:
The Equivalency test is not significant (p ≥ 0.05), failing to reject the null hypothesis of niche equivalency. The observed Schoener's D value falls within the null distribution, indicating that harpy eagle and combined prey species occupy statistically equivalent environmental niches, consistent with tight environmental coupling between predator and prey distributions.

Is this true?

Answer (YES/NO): NO